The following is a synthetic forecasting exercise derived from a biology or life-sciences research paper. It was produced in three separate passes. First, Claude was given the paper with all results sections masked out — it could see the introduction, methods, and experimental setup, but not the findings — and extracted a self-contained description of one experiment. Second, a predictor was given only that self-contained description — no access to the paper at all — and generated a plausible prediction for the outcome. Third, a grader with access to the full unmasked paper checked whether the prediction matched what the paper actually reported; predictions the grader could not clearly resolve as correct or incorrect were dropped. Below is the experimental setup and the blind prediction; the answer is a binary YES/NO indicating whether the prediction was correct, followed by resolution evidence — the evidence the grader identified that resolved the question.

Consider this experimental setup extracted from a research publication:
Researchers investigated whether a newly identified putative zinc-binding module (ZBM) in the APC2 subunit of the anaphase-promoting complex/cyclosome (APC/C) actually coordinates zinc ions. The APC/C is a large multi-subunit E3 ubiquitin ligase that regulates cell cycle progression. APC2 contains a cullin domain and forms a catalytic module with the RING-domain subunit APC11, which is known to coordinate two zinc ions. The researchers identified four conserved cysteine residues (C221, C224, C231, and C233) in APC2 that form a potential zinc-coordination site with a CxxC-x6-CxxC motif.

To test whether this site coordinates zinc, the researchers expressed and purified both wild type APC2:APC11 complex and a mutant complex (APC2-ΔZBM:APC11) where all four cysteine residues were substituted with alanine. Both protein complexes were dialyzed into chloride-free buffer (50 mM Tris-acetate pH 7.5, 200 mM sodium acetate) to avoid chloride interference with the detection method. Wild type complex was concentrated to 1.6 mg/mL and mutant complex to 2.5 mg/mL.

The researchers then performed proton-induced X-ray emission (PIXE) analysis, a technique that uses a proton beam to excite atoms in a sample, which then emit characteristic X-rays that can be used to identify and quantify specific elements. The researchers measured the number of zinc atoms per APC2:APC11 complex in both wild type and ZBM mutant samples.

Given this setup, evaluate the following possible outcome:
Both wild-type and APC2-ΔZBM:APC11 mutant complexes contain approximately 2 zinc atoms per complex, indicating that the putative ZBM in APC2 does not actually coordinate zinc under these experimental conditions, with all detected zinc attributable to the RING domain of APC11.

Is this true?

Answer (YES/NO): NO